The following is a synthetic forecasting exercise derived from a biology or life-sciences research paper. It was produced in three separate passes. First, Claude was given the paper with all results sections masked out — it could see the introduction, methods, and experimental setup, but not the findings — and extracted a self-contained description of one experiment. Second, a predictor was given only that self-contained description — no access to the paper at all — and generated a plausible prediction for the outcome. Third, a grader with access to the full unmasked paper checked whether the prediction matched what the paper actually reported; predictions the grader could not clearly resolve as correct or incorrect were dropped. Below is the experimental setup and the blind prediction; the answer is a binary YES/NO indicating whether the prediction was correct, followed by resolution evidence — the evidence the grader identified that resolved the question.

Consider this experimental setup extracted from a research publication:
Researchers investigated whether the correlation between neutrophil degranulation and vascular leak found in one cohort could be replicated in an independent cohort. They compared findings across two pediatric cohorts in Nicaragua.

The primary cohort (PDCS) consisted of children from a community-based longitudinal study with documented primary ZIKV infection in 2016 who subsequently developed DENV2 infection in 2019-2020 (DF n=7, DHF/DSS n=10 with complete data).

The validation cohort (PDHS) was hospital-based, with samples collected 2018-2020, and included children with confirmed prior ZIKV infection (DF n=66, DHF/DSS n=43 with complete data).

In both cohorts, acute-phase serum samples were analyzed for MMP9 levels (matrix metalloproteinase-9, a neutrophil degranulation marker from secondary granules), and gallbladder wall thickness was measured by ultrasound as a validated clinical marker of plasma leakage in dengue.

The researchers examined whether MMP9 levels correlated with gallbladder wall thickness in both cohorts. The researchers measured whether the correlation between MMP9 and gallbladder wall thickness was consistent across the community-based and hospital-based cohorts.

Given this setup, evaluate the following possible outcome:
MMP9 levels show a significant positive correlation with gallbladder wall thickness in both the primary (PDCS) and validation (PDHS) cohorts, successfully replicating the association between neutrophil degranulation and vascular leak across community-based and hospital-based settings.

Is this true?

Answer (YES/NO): NO